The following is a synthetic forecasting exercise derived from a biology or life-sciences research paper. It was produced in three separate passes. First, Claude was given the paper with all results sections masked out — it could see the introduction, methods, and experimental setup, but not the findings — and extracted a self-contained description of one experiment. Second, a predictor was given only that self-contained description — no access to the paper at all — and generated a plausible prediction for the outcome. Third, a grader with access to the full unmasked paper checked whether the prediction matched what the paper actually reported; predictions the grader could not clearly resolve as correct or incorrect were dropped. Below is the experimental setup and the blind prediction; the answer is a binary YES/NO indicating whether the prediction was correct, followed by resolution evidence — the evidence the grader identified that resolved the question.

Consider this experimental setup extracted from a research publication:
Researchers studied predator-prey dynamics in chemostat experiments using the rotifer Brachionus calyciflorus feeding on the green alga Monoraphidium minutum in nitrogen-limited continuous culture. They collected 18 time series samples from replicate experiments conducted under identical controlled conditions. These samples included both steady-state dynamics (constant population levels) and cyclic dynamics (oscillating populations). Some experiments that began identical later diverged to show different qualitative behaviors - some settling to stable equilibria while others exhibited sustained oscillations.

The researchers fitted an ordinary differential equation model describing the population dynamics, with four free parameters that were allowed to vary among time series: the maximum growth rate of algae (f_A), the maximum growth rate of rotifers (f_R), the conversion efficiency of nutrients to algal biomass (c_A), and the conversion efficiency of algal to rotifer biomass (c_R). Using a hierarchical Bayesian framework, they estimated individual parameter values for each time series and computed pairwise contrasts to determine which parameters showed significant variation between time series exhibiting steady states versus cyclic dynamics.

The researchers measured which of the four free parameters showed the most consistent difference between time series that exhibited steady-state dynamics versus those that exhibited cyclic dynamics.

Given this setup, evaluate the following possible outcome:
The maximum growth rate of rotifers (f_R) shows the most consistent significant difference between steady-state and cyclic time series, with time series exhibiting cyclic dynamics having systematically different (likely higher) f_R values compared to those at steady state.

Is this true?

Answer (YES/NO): NO